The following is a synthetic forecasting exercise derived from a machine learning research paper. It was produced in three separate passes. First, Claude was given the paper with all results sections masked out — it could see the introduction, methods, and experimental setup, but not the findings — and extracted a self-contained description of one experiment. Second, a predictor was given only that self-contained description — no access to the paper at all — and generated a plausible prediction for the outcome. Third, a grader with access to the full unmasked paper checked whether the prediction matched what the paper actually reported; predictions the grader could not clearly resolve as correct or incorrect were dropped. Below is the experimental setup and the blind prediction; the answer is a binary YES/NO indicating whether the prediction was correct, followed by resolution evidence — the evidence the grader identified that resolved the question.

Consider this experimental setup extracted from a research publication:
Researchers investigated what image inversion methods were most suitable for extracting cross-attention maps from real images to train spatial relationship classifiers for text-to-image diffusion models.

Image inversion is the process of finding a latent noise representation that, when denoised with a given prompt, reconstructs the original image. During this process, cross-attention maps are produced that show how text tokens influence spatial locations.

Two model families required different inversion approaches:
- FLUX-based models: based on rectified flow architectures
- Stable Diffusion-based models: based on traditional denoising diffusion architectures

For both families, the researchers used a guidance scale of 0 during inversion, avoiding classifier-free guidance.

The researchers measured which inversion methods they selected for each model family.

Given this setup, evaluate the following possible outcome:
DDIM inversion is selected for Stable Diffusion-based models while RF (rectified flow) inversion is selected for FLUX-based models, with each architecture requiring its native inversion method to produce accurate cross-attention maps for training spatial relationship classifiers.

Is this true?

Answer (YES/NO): NO